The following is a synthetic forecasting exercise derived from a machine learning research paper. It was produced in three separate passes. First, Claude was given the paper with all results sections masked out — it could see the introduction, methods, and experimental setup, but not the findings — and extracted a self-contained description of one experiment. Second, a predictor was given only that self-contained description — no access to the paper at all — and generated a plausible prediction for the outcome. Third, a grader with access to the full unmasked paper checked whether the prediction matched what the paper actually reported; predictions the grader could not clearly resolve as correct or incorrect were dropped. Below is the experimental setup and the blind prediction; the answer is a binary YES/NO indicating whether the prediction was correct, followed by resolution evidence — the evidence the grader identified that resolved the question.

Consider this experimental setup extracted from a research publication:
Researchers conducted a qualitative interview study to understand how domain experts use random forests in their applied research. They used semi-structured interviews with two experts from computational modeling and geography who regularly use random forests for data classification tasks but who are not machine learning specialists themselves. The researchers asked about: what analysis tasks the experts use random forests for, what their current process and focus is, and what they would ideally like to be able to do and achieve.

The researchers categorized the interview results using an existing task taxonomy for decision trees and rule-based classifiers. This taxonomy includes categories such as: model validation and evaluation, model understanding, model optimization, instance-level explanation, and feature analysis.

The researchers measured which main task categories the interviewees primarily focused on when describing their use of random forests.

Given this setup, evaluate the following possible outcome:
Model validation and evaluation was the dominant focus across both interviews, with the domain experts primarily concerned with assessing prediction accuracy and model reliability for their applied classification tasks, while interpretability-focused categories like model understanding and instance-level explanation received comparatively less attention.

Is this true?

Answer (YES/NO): YES